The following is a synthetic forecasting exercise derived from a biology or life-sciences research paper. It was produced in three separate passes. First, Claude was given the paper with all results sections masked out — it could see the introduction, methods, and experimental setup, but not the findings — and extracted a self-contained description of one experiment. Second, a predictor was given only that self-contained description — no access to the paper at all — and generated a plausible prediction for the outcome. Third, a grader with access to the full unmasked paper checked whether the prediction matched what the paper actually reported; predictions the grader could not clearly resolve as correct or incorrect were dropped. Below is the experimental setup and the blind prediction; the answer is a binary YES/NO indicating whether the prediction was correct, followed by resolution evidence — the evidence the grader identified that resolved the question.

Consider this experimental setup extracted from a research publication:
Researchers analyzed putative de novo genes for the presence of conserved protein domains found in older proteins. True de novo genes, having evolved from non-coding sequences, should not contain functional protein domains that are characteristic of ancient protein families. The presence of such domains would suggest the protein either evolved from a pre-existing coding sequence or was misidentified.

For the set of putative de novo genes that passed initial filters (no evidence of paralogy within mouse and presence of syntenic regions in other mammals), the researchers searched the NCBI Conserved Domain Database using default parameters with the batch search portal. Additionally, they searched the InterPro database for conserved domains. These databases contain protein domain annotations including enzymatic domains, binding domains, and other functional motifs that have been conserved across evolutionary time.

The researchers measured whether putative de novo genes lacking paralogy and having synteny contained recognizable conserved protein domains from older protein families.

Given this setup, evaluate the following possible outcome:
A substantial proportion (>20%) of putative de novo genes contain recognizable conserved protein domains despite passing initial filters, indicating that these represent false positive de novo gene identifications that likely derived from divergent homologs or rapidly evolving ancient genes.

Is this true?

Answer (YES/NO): NO